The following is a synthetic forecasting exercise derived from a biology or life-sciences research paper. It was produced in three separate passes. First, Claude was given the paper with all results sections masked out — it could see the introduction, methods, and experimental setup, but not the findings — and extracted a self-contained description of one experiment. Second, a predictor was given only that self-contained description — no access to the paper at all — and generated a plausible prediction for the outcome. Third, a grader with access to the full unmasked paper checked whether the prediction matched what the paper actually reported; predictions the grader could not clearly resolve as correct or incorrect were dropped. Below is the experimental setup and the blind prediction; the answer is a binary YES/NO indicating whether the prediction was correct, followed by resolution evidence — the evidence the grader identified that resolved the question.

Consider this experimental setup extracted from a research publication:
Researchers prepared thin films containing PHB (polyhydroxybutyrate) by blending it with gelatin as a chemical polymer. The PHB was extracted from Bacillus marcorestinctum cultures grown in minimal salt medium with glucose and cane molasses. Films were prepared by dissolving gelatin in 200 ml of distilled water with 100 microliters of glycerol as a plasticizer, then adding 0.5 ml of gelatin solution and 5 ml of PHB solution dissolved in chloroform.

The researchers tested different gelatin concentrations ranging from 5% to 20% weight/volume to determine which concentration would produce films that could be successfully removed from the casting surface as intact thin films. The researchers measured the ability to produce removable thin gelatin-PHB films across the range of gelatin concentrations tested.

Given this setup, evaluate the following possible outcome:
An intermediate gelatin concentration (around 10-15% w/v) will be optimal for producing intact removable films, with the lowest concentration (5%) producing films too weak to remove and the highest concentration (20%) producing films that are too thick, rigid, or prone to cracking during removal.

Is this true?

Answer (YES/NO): NO